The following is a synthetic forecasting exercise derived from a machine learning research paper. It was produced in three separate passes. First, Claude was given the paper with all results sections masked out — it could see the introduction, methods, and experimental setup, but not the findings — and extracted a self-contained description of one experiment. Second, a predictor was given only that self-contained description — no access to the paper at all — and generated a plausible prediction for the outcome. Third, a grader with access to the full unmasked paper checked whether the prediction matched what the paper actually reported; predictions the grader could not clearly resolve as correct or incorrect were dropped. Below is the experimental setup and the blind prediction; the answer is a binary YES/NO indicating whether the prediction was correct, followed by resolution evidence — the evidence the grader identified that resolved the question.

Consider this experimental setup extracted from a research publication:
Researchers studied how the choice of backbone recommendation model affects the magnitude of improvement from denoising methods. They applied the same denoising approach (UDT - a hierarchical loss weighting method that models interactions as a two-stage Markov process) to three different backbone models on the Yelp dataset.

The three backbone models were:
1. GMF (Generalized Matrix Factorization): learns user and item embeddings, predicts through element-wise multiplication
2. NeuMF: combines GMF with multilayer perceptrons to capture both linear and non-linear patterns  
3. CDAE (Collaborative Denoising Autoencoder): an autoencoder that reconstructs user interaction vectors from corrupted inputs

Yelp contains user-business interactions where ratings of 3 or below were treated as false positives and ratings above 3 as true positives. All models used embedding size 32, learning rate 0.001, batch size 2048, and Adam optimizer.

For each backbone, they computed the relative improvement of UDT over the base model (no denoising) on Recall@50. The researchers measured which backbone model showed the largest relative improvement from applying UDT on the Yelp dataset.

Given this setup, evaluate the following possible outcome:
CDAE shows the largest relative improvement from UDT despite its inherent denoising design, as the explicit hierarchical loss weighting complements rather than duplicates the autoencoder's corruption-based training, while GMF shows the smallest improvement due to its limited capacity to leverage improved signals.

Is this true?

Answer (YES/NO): NO